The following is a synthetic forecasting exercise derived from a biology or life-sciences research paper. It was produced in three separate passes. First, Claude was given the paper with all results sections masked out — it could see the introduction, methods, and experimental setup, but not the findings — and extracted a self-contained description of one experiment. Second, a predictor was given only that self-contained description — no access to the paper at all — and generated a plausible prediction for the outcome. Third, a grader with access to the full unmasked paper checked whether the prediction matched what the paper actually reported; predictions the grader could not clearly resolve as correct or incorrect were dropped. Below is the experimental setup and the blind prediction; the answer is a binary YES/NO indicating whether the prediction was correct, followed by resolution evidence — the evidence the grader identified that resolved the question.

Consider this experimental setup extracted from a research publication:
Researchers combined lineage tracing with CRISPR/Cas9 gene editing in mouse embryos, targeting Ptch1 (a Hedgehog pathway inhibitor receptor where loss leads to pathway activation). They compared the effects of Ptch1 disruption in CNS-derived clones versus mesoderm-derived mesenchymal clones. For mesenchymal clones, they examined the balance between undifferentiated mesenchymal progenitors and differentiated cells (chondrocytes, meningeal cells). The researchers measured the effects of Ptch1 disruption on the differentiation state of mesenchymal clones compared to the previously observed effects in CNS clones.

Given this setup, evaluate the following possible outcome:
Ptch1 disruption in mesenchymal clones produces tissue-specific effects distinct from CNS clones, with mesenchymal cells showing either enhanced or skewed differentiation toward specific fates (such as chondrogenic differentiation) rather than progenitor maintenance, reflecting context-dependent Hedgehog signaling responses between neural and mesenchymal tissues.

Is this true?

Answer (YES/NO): YES